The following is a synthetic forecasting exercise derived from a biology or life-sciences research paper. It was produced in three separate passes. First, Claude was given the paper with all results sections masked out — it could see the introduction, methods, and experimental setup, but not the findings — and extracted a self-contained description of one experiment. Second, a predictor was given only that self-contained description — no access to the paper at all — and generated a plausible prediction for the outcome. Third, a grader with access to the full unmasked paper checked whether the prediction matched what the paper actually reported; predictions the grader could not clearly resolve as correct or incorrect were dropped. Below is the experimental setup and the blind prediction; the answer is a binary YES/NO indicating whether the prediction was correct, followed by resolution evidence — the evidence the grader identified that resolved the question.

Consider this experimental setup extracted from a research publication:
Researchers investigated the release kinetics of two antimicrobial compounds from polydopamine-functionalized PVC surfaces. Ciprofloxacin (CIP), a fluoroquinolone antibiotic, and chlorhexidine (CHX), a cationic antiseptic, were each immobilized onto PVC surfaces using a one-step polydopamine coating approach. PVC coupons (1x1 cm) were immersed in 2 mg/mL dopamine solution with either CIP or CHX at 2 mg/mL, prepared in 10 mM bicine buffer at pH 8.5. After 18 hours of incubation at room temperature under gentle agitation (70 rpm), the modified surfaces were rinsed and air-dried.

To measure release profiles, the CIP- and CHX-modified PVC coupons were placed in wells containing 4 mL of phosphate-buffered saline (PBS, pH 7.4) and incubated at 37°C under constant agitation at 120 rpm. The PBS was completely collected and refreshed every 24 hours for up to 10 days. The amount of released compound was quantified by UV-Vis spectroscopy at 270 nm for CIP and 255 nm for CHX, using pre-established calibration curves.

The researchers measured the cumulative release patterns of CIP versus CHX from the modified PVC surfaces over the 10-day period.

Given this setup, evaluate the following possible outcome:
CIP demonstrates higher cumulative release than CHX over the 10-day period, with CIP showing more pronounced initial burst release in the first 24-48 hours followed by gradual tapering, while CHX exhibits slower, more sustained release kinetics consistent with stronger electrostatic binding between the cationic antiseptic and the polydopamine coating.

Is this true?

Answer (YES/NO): NO